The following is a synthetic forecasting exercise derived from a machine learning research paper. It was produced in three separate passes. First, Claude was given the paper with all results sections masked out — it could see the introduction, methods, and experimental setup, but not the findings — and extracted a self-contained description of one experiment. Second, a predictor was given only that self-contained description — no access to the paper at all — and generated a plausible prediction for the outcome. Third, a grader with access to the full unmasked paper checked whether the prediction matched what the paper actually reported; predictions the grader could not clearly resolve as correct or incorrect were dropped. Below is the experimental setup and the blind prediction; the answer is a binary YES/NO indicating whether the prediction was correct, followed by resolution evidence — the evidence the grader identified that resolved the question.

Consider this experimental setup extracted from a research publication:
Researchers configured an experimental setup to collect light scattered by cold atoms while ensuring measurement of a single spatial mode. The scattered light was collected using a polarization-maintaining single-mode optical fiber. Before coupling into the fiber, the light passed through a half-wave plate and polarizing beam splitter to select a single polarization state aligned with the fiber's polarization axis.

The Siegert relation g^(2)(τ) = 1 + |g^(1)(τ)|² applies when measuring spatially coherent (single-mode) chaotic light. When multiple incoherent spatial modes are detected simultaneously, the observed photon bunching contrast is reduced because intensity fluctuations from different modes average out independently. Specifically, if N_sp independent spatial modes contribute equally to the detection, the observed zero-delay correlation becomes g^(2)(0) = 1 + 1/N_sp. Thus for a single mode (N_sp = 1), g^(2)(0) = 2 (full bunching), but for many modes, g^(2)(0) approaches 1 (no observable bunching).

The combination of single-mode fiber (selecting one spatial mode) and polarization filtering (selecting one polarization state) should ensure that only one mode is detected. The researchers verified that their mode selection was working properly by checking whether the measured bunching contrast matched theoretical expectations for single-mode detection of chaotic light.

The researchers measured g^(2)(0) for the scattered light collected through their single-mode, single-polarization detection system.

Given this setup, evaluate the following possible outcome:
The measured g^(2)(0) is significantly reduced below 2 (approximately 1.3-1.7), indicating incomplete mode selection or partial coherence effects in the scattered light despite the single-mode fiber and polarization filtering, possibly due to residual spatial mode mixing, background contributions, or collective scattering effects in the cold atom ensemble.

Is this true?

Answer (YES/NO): NO